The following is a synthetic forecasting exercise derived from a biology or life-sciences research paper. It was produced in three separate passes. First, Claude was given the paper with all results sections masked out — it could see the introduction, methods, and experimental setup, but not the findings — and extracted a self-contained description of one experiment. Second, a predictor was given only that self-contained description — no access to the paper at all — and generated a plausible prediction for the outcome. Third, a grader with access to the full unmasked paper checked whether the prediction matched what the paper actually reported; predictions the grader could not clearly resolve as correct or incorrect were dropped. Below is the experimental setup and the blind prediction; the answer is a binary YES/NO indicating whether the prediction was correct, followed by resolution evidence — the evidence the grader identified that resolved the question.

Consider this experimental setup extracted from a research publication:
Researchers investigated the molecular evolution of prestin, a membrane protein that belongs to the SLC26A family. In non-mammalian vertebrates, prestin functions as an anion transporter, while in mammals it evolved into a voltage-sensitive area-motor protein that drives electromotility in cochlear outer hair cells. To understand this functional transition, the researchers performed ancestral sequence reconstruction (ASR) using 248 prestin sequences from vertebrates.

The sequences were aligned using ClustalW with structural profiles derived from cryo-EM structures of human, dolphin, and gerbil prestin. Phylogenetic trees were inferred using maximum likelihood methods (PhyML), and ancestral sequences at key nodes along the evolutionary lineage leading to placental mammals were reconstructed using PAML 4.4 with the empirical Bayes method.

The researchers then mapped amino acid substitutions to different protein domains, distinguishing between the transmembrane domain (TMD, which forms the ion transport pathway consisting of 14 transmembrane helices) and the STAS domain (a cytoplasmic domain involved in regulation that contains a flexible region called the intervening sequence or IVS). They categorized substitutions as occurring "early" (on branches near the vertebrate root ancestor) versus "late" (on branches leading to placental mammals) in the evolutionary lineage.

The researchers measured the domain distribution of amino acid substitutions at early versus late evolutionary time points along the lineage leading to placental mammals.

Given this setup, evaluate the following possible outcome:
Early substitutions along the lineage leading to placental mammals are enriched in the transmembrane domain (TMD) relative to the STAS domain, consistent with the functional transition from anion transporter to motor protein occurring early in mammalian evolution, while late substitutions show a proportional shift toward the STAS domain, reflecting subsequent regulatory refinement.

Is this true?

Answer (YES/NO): YES